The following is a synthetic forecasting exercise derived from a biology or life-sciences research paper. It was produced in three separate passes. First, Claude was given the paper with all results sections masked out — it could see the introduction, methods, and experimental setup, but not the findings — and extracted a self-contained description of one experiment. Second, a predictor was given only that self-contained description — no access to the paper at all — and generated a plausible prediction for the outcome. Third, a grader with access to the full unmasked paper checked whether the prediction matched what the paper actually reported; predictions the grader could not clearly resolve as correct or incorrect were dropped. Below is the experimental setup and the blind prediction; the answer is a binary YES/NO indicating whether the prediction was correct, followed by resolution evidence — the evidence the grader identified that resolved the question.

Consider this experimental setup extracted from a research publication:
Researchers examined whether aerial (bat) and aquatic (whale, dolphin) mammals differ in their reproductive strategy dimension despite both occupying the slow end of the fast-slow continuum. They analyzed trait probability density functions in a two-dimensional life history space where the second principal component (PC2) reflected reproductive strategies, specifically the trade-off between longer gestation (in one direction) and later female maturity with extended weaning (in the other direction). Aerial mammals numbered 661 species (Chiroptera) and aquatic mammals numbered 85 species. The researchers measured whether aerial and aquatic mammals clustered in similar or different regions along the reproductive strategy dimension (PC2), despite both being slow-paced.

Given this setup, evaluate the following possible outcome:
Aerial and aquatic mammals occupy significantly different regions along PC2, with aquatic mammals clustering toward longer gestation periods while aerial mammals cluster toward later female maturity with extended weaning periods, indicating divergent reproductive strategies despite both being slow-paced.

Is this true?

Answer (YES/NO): NO